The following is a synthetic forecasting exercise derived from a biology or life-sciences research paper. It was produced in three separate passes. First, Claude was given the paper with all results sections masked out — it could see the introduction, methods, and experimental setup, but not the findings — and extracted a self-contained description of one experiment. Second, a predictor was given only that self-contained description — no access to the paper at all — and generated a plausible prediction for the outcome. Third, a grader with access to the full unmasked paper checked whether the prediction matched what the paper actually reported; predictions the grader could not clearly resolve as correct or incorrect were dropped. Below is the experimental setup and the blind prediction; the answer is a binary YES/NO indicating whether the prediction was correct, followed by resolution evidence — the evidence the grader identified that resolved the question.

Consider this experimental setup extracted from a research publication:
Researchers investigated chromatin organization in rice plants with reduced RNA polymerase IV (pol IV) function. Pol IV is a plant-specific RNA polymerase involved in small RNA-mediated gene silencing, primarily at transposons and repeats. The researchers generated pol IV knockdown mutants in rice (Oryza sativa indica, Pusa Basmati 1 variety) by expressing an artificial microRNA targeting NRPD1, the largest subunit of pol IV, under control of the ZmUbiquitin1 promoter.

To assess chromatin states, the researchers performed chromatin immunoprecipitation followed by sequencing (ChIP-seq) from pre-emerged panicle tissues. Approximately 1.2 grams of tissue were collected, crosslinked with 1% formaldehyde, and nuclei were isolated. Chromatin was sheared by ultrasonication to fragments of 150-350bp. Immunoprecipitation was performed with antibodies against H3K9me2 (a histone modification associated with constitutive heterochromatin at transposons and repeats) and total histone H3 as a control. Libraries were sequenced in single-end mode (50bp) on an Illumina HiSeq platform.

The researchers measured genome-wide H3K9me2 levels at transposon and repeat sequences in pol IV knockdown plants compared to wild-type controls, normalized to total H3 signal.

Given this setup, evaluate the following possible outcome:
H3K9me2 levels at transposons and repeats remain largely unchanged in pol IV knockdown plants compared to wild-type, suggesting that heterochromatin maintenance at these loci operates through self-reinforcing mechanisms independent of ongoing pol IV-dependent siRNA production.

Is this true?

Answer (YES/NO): NO